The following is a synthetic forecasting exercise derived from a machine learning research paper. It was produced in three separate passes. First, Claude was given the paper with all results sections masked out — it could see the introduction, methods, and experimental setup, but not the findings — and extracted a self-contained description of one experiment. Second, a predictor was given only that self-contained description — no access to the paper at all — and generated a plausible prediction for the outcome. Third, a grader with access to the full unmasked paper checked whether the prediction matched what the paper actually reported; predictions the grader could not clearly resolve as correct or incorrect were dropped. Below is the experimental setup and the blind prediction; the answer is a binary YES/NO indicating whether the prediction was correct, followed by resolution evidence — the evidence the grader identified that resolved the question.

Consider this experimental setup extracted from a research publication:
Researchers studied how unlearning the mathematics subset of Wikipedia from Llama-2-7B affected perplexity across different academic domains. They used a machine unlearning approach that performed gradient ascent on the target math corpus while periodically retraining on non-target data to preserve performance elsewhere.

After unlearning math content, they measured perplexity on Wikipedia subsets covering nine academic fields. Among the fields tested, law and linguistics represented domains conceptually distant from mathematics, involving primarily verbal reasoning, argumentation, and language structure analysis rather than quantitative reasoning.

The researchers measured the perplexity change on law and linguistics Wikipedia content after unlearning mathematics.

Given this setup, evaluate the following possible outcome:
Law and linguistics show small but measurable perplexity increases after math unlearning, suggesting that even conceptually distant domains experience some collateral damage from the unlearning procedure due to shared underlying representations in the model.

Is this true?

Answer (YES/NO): NO